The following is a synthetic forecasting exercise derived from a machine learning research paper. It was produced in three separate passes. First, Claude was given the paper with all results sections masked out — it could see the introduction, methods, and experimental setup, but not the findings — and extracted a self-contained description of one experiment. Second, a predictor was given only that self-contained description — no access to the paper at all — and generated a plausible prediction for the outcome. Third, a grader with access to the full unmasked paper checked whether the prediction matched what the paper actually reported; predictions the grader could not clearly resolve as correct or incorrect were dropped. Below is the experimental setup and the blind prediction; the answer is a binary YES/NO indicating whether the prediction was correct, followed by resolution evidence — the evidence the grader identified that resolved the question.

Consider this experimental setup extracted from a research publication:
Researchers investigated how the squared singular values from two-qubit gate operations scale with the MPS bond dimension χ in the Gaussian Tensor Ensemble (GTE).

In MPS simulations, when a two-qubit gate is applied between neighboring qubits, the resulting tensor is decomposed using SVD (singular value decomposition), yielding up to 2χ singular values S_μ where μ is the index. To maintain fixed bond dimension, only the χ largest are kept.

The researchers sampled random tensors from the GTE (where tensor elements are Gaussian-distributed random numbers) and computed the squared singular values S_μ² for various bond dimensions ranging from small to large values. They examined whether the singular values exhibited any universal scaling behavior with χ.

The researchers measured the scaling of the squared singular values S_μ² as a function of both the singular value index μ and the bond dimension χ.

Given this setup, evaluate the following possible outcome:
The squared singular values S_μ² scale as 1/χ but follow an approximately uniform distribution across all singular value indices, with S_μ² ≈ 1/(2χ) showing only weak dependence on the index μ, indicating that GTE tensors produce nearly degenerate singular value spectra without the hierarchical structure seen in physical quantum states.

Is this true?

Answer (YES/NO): NO